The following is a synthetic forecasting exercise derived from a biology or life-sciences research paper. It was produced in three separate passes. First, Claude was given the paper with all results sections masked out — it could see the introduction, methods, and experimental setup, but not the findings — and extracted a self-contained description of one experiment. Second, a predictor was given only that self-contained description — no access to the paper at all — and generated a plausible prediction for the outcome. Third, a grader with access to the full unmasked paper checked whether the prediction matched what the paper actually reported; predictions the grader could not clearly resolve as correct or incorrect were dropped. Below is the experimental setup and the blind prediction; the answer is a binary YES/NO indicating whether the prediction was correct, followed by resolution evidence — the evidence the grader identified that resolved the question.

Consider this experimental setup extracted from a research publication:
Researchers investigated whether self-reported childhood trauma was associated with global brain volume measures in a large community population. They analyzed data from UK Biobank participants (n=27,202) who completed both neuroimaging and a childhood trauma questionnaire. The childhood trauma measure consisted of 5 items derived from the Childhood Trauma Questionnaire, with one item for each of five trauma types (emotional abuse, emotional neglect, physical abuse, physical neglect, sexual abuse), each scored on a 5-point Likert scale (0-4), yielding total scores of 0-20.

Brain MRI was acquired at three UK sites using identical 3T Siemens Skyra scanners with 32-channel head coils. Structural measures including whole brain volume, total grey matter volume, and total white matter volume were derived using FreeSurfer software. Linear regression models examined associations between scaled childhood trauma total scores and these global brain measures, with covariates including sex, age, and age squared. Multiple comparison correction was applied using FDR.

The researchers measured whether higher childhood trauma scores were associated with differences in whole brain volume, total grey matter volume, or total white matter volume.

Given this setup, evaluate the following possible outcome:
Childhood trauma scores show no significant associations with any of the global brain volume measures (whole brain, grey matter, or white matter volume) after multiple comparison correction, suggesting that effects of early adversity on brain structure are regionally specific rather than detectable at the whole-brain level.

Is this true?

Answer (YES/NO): NO